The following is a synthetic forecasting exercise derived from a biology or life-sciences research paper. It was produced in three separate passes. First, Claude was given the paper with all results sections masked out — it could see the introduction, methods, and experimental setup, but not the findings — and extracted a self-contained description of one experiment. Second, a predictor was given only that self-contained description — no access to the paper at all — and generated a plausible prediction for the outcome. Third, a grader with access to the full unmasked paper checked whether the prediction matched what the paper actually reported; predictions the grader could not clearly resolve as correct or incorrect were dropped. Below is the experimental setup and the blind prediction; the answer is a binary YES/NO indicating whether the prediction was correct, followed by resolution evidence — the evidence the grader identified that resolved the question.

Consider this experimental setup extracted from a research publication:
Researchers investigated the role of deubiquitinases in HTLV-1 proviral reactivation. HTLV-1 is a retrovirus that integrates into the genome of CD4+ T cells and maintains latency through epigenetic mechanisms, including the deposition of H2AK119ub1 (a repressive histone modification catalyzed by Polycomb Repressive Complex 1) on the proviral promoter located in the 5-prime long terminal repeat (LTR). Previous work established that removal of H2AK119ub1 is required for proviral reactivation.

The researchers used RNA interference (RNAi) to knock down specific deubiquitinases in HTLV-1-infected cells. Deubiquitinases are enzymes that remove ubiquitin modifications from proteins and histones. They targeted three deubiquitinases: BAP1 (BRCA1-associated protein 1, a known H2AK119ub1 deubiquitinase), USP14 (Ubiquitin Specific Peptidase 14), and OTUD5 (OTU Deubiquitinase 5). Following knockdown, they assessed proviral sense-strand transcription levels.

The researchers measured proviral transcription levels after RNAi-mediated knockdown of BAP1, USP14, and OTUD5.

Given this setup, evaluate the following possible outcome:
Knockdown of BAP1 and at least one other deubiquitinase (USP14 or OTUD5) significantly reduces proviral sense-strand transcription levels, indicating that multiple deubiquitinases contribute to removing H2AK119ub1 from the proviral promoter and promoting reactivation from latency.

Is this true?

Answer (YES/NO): NO